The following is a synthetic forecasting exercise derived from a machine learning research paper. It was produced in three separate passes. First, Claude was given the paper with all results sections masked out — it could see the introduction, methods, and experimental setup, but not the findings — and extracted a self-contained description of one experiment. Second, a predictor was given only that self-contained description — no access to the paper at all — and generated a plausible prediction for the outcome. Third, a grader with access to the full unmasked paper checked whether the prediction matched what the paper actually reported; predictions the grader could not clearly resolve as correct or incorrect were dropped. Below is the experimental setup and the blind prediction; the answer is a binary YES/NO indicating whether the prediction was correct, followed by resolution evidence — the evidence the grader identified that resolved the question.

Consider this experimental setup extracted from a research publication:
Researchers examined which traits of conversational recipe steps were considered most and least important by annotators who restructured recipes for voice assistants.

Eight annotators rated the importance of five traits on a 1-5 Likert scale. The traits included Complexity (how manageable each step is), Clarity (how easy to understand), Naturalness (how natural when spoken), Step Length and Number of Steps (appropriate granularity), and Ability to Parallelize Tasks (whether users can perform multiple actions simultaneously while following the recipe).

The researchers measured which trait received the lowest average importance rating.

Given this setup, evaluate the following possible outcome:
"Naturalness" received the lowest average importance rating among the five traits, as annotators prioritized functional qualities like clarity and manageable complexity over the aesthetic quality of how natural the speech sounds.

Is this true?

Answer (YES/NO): NO